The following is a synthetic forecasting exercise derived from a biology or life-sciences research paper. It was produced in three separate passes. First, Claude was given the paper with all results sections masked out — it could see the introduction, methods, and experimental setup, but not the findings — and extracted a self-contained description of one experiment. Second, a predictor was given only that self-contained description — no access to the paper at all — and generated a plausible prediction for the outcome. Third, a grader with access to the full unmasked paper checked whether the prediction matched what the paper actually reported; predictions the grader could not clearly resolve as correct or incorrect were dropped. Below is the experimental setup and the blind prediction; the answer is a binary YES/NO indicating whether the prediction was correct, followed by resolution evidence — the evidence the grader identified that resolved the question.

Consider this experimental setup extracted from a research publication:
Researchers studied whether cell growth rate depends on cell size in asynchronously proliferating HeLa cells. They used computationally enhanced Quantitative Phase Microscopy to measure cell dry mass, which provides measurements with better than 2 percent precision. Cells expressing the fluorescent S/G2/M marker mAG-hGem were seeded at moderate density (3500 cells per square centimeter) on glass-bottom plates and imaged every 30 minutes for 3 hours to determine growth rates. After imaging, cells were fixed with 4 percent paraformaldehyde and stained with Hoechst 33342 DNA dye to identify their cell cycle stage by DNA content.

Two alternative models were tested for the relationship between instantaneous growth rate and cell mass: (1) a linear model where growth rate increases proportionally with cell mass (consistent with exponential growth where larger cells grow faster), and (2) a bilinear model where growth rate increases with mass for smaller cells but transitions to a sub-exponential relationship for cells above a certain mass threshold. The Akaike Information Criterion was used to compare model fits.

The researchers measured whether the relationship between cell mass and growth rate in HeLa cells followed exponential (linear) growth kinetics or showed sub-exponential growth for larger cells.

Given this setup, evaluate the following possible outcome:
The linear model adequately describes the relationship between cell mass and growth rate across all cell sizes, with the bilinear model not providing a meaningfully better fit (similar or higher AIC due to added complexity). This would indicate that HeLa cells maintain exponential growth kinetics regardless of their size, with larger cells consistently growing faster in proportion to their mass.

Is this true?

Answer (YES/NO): NO